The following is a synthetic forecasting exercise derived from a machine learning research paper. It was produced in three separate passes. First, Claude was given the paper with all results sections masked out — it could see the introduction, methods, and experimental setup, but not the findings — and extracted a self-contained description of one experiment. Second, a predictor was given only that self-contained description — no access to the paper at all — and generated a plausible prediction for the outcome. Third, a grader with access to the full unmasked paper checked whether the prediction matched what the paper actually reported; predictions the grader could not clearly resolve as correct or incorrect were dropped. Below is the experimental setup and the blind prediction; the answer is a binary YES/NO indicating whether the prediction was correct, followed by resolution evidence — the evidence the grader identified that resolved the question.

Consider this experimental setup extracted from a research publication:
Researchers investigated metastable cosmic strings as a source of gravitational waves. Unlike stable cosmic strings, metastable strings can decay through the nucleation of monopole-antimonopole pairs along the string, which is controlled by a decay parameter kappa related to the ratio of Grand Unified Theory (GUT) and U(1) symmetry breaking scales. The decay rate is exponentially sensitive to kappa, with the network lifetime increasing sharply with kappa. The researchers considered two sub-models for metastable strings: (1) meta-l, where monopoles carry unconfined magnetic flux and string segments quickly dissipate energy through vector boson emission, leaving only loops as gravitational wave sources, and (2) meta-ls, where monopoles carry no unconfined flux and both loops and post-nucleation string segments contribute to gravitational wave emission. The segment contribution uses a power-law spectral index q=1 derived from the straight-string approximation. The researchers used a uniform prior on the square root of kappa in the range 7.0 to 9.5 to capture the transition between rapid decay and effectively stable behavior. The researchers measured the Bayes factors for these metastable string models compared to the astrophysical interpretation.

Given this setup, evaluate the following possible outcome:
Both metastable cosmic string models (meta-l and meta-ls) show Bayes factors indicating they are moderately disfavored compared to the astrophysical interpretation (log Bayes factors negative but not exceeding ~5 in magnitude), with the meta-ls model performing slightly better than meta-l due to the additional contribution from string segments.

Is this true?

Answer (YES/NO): NO